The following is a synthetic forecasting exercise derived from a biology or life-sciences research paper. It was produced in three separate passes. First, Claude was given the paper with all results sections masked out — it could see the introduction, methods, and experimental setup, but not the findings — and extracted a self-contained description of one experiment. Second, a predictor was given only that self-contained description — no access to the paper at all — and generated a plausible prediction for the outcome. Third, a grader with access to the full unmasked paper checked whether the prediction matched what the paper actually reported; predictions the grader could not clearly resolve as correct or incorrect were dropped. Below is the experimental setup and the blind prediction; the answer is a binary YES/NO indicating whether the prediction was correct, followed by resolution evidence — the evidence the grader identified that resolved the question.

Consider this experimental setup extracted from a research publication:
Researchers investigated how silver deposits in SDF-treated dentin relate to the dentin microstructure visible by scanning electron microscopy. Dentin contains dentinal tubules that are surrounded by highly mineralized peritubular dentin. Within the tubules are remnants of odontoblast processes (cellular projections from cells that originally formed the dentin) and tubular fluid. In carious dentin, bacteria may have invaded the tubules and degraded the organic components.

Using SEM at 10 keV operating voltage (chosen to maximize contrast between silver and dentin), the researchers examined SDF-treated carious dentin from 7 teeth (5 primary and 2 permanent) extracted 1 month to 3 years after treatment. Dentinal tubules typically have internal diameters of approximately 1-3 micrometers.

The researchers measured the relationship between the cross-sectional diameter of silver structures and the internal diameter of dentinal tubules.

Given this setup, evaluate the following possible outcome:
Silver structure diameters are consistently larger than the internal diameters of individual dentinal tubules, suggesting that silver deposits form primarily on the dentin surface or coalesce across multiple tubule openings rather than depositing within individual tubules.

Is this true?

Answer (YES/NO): NO